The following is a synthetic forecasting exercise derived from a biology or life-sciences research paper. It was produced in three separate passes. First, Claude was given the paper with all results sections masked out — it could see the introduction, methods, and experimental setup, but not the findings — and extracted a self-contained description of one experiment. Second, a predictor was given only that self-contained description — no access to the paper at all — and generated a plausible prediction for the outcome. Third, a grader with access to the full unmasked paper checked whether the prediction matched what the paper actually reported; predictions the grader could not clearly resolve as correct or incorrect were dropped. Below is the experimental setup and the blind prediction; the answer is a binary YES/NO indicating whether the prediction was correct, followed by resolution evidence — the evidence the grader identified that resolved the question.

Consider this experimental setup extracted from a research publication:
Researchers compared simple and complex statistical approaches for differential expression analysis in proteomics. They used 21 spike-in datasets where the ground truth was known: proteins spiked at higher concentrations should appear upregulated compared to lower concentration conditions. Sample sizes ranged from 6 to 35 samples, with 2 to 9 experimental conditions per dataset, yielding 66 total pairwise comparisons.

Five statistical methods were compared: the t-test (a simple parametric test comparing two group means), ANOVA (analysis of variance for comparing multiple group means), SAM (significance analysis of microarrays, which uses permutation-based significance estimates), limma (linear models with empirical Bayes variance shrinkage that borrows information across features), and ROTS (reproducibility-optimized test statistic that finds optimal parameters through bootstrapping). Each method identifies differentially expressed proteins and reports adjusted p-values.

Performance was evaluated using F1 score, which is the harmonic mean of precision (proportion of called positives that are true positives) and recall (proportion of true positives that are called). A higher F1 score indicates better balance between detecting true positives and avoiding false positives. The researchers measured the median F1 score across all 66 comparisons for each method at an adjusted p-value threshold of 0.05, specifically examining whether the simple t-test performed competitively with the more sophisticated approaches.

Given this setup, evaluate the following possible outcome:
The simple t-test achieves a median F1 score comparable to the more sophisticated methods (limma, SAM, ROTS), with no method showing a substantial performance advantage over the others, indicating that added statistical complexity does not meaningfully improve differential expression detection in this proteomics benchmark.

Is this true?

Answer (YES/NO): NO